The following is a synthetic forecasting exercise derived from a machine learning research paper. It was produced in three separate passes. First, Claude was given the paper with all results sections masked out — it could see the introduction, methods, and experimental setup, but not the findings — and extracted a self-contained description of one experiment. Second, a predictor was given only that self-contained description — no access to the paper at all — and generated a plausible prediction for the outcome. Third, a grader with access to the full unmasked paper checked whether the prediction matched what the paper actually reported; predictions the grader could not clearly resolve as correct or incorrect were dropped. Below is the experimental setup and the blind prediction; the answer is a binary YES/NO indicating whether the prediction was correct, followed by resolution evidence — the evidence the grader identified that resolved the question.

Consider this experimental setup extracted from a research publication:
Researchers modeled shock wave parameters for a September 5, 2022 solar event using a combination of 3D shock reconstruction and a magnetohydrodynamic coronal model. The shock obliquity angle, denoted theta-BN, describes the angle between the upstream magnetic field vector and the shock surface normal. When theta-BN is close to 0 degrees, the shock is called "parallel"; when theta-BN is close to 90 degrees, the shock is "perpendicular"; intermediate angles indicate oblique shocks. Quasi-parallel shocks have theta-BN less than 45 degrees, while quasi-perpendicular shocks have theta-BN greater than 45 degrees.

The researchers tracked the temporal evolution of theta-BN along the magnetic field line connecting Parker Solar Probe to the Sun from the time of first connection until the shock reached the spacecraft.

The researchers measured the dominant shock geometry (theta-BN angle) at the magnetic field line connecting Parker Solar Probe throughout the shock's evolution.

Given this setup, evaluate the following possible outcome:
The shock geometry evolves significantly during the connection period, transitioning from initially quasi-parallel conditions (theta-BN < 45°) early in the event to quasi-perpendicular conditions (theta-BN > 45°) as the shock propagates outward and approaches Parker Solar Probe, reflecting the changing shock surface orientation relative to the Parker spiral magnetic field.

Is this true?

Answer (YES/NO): NO